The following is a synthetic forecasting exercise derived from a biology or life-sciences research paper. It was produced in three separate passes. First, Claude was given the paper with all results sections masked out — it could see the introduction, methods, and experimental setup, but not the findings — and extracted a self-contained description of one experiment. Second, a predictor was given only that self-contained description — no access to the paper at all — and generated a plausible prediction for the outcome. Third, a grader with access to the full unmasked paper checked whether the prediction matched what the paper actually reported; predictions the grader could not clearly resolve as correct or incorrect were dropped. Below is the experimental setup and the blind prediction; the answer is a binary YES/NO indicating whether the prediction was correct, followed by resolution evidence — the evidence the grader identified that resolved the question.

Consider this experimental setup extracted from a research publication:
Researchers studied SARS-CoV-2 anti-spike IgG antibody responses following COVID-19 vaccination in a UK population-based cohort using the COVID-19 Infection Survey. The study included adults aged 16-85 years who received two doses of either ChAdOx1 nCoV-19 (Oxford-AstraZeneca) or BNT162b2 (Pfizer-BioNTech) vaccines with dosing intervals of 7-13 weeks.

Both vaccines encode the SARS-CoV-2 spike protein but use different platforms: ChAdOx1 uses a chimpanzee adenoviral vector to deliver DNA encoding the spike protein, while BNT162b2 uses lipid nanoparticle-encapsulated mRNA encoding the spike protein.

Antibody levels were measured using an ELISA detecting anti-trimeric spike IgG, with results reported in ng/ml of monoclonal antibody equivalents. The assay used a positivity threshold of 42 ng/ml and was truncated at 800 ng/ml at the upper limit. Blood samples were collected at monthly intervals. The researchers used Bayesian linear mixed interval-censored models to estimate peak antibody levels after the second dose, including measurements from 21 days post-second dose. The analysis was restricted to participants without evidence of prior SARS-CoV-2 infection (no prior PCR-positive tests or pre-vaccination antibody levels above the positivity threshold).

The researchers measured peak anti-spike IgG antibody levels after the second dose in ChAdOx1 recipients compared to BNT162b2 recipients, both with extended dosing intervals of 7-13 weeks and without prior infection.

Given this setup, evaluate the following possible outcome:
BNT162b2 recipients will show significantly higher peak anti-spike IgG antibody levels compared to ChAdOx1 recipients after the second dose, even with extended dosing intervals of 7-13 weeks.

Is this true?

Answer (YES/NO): YES